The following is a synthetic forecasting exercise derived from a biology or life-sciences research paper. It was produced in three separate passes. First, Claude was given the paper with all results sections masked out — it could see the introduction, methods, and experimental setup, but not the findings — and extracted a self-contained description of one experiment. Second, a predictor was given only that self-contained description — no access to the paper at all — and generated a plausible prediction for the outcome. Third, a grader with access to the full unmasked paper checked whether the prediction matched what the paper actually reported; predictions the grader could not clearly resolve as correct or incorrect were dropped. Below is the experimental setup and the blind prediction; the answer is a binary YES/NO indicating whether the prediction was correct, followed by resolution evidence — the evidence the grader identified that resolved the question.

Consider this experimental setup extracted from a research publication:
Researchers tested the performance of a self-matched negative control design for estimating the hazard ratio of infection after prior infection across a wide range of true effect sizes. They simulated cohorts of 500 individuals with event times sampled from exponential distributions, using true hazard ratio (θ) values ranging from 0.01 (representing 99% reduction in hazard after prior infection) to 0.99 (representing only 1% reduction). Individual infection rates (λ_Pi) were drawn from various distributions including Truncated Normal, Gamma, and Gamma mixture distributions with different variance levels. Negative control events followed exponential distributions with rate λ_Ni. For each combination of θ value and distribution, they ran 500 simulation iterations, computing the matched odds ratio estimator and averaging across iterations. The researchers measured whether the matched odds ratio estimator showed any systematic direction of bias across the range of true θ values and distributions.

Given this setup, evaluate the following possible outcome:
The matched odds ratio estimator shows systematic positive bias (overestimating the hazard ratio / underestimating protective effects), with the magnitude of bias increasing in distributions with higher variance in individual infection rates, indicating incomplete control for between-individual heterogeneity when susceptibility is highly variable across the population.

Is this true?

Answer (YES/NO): NO